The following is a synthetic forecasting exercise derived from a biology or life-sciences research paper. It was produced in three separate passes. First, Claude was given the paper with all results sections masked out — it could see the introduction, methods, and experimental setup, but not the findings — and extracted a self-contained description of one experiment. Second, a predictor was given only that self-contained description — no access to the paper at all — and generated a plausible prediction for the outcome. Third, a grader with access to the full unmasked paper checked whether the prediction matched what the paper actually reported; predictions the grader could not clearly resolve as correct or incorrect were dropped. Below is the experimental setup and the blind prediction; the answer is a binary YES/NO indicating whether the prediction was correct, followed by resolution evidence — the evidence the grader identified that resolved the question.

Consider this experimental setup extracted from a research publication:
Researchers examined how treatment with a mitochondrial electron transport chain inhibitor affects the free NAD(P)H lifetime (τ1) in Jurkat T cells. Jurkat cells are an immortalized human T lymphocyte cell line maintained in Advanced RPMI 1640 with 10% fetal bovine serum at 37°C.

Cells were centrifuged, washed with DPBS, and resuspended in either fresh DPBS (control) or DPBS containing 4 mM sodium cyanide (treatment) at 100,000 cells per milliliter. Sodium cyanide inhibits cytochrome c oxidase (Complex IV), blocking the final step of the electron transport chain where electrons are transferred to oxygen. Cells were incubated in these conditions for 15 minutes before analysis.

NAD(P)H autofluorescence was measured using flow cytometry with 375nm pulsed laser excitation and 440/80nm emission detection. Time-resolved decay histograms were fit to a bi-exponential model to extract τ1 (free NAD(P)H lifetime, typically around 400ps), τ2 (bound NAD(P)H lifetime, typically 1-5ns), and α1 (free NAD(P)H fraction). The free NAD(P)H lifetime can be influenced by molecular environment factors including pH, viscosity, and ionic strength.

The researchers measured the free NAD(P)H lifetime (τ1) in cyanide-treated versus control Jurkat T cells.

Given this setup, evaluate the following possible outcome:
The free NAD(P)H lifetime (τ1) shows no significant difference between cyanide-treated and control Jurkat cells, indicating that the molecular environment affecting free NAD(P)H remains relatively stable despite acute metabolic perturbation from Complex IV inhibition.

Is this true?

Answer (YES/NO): NO